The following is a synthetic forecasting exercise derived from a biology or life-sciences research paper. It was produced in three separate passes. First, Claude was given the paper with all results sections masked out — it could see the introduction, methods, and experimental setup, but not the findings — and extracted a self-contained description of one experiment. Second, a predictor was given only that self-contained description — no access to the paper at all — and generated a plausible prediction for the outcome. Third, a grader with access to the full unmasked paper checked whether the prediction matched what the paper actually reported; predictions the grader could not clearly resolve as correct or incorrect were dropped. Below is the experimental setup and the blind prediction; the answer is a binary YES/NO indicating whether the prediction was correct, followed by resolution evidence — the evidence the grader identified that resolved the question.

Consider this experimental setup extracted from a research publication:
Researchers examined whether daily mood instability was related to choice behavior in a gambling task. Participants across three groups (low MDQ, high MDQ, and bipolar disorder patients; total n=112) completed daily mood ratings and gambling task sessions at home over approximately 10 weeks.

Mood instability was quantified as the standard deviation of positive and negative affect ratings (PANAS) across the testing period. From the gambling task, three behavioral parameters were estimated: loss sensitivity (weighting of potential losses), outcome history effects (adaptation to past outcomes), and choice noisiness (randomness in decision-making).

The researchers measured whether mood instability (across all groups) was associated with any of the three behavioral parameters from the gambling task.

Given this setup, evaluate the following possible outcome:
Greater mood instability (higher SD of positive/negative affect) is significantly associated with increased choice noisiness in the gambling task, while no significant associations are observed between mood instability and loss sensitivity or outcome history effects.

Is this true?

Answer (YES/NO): YES